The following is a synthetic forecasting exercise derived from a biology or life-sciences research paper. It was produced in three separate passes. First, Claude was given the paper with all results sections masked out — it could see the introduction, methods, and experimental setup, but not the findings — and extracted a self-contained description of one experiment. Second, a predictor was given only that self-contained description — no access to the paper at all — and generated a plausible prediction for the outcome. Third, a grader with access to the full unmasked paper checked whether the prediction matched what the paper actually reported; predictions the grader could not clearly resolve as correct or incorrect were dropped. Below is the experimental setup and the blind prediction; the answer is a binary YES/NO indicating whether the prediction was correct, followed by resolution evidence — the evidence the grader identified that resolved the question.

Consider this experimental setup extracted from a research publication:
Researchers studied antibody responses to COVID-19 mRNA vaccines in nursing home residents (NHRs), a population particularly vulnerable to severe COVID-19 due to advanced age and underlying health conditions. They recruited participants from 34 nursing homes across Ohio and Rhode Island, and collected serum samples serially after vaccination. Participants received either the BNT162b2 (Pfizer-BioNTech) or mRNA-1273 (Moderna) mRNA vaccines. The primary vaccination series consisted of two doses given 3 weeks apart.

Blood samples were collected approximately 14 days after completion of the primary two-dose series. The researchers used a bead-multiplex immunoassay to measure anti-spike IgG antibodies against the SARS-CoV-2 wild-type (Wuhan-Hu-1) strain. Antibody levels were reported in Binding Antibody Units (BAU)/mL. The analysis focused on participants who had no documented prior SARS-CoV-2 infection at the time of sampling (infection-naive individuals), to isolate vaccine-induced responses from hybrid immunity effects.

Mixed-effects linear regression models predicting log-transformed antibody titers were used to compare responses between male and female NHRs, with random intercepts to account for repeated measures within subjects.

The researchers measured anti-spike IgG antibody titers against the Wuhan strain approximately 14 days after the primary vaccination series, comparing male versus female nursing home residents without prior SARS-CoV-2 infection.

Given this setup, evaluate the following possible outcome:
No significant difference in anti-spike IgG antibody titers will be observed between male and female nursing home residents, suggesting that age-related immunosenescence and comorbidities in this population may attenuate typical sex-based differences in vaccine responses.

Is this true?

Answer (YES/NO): YES